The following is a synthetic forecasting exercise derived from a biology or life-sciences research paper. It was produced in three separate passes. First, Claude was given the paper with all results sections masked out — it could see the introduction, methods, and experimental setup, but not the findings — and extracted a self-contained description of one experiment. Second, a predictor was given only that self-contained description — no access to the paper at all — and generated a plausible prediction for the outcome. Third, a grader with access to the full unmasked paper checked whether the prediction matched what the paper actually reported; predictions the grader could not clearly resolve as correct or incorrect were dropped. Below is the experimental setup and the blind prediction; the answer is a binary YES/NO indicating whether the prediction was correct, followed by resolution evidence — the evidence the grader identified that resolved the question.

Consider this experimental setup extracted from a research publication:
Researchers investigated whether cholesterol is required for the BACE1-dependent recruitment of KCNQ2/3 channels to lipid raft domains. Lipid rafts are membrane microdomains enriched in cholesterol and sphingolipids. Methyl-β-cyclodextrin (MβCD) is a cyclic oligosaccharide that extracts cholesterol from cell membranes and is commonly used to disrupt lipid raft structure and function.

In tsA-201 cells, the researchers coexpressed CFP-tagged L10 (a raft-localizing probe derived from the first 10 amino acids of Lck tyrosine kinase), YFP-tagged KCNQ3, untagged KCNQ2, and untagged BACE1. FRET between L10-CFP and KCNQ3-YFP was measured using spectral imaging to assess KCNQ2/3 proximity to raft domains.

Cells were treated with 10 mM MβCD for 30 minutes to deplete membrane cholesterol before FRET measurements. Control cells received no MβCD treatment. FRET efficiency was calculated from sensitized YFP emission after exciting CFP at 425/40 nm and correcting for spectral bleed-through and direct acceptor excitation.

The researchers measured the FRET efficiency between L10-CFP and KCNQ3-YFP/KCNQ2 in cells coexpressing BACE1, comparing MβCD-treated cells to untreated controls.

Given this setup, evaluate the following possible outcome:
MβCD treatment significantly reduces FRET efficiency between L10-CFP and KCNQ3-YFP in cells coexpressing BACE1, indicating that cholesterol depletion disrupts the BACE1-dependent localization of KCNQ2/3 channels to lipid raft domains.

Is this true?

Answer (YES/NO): YES